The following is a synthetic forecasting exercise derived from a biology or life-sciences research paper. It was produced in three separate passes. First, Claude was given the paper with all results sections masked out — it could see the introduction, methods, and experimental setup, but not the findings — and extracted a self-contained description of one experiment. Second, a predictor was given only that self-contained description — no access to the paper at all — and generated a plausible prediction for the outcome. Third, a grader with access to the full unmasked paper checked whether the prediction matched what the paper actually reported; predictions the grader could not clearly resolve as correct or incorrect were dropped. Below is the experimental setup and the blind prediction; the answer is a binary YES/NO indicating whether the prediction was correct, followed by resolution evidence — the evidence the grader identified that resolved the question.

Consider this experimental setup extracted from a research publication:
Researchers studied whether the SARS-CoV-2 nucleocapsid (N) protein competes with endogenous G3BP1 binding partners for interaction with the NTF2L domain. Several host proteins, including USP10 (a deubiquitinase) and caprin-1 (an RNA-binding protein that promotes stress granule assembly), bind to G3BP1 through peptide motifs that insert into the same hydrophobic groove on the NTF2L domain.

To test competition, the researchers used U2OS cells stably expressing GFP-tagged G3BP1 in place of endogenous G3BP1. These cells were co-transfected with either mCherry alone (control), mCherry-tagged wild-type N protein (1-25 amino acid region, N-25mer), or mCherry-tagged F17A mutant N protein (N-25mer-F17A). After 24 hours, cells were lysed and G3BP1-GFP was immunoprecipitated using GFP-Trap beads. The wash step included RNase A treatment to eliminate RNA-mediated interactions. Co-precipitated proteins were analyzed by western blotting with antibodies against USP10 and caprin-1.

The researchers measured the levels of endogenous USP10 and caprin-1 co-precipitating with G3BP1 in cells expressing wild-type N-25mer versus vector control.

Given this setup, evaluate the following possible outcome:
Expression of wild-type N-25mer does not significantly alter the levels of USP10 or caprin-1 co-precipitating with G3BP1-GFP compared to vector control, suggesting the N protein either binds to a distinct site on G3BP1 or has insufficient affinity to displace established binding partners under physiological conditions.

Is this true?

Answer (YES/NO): NO